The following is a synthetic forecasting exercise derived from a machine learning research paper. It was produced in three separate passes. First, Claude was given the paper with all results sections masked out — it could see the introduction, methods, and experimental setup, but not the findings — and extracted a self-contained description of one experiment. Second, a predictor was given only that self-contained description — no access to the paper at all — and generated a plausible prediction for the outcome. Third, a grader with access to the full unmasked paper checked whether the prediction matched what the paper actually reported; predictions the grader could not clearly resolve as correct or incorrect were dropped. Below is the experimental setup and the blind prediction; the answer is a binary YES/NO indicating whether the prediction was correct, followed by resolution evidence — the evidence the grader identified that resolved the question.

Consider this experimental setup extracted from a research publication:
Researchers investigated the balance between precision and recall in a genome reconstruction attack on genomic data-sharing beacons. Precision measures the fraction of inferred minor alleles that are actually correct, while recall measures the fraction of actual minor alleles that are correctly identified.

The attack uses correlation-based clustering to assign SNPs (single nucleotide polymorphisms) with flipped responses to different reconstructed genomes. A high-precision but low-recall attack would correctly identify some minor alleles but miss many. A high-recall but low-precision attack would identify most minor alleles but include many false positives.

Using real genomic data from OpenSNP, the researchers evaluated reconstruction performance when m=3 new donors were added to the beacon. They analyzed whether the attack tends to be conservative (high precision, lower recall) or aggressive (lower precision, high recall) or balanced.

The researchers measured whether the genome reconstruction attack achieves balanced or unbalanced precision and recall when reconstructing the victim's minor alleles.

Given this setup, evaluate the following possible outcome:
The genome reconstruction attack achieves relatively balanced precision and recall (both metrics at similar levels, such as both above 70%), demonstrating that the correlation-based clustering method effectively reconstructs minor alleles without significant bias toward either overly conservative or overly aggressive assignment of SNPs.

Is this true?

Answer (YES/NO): YES